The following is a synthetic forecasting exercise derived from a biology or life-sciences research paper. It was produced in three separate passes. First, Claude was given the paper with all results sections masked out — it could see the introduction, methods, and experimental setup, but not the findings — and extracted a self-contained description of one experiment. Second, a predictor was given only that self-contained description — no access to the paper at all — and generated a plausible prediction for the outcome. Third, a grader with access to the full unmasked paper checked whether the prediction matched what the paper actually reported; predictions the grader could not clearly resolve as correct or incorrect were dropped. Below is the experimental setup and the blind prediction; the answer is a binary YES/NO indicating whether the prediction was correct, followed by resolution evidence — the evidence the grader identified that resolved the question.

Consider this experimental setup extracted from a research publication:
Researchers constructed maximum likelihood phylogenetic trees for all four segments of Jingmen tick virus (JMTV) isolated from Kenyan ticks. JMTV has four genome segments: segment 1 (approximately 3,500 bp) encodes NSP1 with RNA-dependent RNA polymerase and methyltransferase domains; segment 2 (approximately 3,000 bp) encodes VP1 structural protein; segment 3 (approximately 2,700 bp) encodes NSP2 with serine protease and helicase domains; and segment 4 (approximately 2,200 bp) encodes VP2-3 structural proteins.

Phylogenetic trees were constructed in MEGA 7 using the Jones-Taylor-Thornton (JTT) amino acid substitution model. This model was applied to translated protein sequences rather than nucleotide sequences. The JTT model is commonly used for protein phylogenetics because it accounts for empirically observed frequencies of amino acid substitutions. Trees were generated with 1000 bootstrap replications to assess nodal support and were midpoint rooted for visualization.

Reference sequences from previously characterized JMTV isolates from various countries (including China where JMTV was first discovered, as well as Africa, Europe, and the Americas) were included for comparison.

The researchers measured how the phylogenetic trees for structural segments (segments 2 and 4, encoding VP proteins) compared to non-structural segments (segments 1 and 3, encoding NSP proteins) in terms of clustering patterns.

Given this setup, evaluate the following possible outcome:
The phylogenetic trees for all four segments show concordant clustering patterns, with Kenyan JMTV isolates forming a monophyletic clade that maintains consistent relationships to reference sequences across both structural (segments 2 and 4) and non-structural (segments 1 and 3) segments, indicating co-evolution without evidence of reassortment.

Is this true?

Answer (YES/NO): NO